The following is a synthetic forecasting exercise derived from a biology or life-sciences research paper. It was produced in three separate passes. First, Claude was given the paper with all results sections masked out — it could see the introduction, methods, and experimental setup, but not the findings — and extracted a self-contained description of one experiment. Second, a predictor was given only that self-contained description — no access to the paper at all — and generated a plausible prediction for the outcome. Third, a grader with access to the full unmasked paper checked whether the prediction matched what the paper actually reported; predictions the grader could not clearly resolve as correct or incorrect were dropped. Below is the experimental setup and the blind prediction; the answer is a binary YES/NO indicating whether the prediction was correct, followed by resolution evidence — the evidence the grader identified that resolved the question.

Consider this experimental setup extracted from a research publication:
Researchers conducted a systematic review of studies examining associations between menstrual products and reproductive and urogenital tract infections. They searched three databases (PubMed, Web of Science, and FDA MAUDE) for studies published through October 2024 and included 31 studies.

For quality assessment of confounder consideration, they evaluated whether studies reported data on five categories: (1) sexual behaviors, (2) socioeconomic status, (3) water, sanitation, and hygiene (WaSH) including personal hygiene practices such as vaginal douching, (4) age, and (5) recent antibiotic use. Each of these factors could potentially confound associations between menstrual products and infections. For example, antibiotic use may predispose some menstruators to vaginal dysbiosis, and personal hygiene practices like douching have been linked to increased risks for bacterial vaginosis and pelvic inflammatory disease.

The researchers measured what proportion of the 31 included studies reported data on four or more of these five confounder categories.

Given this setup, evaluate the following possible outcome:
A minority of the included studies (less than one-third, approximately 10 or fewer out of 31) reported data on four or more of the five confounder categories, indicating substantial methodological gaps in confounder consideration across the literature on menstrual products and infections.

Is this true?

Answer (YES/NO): YES